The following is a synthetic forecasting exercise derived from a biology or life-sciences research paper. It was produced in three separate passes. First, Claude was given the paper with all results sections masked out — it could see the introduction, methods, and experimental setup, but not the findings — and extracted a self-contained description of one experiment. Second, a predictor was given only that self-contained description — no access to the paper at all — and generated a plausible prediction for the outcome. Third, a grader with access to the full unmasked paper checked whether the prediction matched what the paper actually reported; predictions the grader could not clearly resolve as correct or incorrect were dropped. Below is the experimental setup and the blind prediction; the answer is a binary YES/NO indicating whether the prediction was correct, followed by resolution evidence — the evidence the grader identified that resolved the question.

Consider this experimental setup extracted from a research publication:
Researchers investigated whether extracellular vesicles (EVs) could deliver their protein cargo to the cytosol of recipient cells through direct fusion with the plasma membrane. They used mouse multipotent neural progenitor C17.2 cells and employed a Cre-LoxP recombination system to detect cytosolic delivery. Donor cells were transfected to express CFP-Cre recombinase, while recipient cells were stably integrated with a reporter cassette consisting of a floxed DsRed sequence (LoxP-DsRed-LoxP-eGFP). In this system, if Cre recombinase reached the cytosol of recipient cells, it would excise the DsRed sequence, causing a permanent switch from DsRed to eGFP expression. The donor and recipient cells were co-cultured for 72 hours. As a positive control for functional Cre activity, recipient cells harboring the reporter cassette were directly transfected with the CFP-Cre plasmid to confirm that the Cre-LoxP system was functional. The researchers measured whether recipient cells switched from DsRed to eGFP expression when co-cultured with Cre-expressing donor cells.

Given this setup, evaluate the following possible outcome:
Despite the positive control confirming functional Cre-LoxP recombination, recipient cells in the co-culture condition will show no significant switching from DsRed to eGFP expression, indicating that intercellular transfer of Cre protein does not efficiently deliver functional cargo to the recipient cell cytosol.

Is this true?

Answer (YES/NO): NO